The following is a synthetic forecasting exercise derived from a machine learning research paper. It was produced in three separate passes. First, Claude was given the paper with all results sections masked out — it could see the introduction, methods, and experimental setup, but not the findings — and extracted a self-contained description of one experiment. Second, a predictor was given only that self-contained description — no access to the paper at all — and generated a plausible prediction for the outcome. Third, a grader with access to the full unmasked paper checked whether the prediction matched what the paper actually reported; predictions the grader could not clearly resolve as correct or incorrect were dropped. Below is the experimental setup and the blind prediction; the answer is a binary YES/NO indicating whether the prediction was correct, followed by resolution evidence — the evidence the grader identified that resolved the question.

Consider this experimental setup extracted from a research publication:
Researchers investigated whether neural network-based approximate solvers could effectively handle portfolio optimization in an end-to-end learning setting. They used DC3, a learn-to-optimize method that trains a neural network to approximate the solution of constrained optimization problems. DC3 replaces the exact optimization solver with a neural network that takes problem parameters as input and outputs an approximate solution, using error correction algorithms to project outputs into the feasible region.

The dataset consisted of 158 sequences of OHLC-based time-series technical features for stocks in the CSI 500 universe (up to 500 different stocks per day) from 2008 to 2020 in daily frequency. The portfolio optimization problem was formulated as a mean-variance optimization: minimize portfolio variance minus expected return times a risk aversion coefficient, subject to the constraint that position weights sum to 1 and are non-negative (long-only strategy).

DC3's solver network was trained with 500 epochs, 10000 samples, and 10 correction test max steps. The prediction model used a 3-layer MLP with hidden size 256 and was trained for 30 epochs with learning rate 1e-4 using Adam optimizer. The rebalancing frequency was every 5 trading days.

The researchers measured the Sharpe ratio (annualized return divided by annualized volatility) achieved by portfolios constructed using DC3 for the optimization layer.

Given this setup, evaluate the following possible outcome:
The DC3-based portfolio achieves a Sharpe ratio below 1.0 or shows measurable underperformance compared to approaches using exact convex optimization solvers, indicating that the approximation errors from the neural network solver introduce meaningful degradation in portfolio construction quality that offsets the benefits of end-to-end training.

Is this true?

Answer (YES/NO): YES